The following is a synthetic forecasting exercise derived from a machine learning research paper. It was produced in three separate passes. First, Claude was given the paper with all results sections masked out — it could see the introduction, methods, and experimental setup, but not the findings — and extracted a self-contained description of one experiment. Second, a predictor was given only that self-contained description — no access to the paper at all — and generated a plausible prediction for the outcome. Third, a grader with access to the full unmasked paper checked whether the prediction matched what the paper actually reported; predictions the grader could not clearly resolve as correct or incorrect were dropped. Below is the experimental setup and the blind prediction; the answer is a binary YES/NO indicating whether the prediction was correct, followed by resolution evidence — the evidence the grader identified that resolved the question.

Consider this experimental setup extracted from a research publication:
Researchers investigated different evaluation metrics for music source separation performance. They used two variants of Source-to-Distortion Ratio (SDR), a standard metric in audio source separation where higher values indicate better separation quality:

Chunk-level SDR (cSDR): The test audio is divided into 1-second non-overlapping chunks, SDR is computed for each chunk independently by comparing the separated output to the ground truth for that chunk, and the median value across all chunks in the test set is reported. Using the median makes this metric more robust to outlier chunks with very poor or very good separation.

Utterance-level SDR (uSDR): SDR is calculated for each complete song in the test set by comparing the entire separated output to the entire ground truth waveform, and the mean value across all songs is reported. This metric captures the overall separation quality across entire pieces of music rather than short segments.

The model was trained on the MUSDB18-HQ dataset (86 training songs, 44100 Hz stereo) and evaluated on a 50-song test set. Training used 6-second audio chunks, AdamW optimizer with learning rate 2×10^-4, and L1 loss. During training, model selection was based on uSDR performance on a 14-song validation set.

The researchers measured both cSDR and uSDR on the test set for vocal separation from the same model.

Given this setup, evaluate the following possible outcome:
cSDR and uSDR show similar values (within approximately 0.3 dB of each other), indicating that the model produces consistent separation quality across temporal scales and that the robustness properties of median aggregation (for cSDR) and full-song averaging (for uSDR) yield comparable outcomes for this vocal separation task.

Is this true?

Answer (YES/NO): YES